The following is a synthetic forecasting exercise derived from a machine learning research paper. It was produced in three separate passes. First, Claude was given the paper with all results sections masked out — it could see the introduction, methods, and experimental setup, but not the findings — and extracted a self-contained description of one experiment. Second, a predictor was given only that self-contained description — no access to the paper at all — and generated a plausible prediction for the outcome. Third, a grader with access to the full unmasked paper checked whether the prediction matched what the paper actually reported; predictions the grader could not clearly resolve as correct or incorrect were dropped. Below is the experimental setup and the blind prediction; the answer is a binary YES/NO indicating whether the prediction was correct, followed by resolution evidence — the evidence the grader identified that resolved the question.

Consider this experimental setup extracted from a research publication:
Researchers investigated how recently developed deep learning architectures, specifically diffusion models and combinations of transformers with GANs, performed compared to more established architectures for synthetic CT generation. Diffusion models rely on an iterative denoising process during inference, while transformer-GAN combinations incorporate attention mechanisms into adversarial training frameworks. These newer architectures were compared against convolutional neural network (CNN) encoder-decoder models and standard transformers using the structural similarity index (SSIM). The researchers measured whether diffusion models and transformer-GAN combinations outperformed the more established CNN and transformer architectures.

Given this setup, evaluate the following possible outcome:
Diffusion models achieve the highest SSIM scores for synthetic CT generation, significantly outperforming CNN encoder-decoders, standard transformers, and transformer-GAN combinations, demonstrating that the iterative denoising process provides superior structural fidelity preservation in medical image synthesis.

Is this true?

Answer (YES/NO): NO